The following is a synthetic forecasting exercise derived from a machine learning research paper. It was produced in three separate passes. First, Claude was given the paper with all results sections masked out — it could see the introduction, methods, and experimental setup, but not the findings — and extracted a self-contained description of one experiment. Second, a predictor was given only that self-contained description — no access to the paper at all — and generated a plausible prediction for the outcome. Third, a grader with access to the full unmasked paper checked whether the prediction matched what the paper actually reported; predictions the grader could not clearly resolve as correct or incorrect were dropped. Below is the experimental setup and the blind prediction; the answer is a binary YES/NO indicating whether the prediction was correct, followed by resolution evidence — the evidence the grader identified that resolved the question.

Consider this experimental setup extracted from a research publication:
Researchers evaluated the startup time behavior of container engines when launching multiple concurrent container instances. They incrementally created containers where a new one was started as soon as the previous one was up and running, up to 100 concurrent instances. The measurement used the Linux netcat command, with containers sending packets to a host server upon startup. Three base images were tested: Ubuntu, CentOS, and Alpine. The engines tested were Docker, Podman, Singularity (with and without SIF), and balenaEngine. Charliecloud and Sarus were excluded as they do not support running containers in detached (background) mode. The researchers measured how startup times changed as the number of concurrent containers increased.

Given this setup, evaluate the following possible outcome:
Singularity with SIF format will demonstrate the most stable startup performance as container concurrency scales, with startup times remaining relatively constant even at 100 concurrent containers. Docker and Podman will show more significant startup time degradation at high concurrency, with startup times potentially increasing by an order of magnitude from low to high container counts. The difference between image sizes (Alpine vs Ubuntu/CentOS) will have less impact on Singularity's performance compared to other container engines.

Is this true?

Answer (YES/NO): NO